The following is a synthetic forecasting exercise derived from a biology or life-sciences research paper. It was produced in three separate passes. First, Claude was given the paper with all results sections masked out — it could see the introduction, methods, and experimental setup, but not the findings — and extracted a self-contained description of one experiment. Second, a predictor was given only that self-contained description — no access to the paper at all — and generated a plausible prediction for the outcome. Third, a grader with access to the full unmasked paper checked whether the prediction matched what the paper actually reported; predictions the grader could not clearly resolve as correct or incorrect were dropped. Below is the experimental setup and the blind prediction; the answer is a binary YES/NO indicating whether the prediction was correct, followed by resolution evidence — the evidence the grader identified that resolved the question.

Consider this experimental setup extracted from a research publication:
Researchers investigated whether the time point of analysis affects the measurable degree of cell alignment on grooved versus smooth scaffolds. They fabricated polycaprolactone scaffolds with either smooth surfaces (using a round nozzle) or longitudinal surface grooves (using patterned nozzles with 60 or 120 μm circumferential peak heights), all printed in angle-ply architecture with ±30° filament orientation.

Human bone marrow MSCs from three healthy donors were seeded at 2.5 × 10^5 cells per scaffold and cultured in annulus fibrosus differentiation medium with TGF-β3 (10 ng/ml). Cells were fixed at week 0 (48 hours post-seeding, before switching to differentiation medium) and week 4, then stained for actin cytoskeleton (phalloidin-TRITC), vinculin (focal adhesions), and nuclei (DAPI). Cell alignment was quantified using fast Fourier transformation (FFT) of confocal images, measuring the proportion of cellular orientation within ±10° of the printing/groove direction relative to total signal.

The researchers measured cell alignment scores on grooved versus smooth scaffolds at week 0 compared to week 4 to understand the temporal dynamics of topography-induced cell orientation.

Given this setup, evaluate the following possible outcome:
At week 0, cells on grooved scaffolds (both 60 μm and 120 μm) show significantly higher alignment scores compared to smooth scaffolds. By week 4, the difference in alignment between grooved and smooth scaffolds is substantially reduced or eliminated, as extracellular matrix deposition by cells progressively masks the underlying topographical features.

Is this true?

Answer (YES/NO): NO